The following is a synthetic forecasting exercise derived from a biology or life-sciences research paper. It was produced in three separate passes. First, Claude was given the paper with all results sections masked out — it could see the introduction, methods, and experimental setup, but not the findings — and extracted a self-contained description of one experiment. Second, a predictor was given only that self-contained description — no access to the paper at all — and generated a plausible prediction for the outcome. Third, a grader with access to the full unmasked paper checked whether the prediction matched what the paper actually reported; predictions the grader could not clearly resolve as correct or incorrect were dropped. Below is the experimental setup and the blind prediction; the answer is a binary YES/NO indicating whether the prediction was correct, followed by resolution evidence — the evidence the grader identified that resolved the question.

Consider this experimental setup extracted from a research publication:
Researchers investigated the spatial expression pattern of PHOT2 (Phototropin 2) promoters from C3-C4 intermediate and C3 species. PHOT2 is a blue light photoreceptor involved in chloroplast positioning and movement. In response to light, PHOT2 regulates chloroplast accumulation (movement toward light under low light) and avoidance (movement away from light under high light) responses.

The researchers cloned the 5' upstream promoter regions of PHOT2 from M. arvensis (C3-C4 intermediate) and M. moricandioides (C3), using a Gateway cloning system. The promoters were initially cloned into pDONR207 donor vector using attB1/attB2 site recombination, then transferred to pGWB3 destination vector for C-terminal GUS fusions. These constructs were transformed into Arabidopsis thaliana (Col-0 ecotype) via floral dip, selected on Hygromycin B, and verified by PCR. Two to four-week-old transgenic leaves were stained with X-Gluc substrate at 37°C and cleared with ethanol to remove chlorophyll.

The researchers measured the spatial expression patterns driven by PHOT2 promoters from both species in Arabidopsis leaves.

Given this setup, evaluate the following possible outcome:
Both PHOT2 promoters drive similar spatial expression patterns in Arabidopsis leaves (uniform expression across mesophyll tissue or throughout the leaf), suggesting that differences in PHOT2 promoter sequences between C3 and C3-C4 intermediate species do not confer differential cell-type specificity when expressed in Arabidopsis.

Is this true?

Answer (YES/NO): NO